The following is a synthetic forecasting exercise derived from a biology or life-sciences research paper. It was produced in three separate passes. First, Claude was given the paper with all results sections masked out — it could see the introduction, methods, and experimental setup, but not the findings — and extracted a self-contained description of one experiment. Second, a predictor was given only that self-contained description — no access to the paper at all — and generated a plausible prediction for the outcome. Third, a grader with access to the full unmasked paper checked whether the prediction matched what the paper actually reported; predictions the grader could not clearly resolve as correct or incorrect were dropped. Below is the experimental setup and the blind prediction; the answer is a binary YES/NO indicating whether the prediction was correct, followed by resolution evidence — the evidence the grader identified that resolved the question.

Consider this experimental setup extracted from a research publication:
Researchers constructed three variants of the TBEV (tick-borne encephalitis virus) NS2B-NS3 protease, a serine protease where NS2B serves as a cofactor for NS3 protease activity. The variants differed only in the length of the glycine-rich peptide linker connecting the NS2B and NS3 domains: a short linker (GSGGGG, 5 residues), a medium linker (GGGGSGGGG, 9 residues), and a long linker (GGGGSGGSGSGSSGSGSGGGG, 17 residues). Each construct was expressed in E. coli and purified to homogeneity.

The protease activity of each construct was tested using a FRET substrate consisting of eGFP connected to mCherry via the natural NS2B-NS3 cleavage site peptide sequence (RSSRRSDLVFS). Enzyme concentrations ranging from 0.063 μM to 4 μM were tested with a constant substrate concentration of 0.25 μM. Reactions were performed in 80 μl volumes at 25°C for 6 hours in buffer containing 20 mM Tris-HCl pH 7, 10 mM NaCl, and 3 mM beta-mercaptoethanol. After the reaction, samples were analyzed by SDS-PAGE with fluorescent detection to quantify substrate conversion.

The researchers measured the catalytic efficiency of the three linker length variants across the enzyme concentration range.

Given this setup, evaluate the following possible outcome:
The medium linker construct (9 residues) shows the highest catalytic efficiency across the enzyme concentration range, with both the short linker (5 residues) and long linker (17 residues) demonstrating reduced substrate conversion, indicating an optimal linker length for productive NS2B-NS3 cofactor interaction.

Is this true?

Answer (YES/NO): NO